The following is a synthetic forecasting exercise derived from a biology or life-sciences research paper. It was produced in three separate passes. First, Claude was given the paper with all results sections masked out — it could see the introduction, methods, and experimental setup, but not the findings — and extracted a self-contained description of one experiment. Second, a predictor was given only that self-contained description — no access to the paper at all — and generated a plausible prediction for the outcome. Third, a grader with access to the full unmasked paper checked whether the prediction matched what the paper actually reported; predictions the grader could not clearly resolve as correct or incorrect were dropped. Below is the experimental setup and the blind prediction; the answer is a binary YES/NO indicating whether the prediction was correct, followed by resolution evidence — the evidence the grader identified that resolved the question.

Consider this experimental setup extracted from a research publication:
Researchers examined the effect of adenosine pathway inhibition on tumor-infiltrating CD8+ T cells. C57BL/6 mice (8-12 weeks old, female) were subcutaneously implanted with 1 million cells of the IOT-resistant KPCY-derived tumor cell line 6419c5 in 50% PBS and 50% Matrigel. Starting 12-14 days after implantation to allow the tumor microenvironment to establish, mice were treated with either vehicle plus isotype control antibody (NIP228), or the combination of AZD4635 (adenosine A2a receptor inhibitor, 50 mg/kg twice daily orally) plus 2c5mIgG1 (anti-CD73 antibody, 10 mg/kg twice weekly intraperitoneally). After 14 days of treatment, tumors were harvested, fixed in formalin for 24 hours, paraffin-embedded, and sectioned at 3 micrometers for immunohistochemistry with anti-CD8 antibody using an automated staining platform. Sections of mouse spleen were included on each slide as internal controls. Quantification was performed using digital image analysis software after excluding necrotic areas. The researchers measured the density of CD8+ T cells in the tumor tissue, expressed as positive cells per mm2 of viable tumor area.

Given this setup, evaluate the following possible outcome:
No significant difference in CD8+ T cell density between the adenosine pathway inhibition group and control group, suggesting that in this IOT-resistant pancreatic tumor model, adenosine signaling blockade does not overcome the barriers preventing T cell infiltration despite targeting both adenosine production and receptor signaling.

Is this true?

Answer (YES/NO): YES